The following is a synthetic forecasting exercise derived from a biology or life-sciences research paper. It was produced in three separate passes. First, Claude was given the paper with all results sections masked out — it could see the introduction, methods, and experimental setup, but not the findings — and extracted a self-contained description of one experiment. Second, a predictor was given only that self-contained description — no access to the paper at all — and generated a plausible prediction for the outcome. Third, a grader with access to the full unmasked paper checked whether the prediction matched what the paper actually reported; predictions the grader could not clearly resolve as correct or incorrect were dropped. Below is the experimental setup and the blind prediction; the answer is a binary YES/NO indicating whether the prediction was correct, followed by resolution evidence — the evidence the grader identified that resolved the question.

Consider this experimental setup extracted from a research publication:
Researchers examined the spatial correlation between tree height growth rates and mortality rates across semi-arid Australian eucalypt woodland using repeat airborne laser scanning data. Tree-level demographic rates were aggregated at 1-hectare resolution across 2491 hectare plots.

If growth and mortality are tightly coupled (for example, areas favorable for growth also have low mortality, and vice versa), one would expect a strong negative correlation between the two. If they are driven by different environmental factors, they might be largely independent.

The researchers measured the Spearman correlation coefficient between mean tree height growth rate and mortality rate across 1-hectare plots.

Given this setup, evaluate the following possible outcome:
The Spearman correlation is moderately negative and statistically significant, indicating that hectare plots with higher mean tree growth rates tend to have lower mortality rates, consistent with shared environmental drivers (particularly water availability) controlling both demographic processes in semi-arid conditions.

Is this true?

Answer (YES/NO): NO